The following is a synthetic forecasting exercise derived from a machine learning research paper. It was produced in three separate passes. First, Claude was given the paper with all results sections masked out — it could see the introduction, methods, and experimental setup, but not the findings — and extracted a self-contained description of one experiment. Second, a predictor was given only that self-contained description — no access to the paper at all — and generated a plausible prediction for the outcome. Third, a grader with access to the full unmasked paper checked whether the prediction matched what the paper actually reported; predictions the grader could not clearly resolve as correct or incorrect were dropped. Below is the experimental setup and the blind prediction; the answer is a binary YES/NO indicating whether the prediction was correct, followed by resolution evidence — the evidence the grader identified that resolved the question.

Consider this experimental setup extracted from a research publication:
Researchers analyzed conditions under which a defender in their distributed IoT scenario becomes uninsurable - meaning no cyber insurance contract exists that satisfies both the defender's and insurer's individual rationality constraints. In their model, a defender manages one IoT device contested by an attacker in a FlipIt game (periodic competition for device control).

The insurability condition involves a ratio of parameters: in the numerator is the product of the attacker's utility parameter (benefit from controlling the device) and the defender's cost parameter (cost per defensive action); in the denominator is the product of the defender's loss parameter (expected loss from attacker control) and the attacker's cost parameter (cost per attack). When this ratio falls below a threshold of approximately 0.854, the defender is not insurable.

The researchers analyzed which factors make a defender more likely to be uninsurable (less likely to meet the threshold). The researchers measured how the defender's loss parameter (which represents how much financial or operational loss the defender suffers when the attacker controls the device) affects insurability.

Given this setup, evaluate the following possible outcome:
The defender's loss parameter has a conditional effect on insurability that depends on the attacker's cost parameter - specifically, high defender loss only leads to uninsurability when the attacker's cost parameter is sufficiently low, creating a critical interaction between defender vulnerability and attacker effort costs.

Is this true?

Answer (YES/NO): NO